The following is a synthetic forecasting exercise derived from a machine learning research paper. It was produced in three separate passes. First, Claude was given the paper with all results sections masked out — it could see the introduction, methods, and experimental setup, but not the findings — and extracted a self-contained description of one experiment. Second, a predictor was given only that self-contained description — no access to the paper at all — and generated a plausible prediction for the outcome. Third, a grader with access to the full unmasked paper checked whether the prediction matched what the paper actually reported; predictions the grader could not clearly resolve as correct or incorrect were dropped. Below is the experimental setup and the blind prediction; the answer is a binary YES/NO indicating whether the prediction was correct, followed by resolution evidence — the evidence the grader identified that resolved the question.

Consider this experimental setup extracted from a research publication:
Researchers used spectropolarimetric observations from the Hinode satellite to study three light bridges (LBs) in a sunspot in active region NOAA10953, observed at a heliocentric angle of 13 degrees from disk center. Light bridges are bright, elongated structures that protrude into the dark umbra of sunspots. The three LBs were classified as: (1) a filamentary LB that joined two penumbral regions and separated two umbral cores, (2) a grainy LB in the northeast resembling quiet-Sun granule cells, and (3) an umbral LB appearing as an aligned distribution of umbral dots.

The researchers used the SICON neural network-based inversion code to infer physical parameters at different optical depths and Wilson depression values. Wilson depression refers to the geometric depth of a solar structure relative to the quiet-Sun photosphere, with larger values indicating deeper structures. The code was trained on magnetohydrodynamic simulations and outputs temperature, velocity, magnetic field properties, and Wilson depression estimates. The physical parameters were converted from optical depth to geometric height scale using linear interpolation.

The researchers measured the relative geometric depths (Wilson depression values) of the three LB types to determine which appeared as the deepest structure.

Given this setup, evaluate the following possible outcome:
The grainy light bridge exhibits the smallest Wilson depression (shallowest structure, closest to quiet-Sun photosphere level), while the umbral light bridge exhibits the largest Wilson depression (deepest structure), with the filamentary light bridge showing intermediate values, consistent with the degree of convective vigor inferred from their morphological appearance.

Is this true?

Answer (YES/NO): YES